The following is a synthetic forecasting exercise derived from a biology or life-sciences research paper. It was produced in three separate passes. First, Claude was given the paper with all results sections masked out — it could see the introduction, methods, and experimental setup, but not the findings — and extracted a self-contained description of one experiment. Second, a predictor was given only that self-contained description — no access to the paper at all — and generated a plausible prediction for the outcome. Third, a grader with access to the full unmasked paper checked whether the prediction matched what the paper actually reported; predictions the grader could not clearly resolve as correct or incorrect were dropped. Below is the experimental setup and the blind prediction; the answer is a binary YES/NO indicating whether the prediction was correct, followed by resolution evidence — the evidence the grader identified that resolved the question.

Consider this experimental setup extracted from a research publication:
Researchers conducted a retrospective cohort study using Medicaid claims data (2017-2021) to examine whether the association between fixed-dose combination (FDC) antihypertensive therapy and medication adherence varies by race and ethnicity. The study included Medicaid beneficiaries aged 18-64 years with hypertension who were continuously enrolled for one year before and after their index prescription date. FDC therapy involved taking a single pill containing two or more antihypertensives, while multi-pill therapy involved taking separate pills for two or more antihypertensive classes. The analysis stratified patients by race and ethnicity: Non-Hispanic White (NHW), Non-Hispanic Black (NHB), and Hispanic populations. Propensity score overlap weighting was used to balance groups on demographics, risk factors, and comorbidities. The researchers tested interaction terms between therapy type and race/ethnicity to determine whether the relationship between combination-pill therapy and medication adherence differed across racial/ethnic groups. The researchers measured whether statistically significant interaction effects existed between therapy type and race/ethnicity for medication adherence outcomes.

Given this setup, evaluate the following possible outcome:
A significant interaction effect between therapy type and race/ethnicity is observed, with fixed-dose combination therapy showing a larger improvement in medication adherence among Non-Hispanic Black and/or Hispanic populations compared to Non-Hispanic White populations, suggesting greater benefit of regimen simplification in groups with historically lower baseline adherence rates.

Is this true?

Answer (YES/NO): NO